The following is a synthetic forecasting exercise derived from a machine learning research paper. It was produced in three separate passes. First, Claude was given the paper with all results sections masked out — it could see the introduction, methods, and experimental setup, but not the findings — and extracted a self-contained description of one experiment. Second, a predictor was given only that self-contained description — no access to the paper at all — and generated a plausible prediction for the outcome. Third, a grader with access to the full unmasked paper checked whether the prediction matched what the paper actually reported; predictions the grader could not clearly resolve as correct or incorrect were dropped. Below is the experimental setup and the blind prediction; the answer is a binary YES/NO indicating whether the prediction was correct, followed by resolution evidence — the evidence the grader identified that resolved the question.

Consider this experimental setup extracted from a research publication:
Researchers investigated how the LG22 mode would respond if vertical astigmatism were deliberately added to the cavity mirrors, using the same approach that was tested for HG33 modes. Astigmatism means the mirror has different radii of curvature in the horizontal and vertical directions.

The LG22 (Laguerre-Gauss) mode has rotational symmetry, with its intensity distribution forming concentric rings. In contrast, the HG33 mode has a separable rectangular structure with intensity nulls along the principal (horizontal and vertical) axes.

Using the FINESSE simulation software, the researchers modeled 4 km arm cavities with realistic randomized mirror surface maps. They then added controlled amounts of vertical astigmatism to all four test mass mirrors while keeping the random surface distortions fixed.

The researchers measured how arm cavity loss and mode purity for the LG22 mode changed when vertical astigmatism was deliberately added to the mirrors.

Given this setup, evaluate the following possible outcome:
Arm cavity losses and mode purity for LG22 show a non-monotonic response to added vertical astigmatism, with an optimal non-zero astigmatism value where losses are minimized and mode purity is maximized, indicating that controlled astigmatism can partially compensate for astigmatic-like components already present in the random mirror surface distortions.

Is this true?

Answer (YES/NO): NO